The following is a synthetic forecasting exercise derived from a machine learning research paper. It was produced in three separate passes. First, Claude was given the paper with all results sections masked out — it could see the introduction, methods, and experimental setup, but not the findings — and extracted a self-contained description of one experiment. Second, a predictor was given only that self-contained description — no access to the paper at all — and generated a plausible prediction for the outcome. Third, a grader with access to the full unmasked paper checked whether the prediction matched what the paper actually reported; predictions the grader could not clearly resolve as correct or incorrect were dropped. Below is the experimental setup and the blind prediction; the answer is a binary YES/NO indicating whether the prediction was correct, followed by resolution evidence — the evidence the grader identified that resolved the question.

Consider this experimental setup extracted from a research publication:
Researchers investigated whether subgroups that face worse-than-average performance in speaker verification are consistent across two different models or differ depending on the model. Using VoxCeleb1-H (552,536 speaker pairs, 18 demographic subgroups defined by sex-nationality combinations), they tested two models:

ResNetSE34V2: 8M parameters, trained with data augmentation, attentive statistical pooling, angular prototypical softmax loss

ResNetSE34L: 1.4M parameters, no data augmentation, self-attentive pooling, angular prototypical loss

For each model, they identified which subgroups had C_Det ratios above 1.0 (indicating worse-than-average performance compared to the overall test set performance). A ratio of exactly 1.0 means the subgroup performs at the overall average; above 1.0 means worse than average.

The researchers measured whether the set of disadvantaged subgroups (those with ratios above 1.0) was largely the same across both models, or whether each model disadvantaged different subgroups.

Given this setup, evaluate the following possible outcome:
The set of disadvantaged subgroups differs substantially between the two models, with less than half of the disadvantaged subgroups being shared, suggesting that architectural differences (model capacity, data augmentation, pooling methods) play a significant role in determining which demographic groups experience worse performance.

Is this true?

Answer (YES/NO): NO